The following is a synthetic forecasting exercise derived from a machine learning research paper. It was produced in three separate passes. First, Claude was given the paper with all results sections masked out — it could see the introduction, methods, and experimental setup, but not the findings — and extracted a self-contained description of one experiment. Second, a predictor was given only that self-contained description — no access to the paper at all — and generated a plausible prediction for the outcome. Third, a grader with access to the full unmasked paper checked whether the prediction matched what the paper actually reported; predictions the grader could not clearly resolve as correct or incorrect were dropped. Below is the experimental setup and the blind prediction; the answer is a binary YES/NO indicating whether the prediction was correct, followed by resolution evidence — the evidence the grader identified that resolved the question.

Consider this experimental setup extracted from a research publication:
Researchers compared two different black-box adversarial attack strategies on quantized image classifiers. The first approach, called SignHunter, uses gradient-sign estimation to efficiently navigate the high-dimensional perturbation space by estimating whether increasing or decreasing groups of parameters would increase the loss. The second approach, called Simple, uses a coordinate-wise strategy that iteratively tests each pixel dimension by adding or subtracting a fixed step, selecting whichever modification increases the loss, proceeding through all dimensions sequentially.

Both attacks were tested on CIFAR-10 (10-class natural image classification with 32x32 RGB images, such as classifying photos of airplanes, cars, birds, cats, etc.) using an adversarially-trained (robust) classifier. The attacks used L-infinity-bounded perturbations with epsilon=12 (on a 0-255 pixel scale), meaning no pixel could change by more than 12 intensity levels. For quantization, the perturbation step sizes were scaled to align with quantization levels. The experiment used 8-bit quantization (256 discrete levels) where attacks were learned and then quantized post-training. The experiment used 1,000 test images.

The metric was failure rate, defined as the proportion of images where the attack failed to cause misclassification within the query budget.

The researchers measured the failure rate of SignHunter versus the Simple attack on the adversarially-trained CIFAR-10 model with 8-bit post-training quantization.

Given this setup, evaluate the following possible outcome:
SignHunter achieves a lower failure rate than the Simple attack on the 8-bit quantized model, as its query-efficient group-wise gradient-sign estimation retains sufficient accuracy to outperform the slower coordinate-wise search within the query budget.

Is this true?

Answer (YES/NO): YES